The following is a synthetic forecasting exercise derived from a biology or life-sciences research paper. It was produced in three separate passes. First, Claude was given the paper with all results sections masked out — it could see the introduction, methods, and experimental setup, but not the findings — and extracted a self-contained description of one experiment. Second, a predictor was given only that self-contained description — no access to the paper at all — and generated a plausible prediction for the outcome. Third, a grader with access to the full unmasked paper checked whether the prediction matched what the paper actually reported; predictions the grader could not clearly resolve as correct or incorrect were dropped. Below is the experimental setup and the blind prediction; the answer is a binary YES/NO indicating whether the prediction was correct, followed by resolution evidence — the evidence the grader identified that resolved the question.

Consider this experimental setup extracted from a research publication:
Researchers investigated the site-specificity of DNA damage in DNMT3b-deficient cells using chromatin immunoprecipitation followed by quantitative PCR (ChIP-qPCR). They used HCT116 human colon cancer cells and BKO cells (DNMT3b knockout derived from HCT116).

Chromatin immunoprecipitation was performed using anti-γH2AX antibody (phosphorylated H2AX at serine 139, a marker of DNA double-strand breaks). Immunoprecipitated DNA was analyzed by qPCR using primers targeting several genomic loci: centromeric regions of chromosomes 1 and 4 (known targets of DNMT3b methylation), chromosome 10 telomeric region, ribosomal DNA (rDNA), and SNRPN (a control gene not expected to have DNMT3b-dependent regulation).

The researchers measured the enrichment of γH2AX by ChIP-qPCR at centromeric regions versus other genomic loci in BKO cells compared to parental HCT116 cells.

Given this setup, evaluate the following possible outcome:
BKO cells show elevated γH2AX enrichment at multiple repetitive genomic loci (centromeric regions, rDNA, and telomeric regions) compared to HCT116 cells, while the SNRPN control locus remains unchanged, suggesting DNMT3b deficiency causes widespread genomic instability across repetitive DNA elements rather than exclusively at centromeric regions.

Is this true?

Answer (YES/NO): NO